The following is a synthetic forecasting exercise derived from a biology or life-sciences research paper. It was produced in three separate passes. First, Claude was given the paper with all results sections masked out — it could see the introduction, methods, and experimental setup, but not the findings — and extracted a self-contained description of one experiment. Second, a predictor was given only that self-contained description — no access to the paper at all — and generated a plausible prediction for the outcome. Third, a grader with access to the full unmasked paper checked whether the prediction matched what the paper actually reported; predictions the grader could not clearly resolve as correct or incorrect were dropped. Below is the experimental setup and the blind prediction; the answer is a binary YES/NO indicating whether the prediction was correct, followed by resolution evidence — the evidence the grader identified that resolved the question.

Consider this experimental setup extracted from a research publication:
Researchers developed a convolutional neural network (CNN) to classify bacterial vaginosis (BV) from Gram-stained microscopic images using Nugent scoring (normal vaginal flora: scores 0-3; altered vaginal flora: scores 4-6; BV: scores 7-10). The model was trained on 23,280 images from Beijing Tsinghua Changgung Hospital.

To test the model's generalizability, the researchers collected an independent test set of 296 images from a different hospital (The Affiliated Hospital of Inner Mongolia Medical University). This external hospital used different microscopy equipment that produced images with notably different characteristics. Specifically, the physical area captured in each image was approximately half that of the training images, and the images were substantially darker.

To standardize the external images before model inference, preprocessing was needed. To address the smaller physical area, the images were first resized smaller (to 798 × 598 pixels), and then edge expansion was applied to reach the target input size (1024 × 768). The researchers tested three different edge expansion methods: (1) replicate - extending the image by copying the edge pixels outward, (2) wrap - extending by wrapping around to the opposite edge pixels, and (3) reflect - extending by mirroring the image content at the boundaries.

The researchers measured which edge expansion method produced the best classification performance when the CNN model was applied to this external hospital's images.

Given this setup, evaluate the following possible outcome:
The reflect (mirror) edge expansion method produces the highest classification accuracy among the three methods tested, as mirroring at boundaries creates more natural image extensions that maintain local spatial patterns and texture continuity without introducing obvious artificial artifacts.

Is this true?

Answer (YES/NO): YES